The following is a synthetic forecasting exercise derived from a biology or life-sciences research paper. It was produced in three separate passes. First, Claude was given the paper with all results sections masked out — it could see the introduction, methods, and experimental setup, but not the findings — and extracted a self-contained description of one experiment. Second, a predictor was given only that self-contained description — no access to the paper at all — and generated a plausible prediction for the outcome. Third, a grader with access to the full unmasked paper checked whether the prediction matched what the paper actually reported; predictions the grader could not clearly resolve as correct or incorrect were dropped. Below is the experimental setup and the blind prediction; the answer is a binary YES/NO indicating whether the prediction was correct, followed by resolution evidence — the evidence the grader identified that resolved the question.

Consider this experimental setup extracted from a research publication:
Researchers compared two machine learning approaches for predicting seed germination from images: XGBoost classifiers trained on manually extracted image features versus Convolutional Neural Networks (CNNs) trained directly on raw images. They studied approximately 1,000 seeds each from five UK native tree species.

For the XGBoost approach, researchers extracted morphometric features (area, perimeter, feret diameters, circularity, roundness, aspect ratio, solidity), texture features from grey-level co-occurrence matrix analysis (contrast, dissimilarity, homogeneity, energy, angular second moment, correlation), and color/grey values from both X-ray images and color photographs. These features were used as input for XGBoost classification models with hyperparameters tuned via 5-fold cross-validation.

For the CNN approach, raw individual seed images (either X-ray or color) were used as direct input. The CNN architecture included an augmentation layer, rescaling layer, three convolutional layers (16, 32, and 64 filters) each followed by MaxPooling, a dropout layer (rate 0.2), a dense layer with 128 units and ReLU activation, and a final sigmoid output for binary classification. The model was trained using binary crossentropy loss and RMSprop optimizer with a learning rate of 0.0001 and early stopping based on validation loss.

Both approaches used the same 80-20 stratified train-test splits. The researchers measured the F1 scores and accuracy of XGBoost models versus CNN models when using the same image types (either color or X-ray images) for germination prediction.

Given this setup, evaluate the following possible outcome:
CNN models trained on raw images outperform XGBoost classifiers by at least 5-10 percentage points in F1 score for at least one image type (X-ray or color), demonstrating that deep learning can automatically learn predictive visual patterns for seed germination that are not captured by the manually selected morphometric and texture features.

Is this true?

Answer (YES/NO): NO